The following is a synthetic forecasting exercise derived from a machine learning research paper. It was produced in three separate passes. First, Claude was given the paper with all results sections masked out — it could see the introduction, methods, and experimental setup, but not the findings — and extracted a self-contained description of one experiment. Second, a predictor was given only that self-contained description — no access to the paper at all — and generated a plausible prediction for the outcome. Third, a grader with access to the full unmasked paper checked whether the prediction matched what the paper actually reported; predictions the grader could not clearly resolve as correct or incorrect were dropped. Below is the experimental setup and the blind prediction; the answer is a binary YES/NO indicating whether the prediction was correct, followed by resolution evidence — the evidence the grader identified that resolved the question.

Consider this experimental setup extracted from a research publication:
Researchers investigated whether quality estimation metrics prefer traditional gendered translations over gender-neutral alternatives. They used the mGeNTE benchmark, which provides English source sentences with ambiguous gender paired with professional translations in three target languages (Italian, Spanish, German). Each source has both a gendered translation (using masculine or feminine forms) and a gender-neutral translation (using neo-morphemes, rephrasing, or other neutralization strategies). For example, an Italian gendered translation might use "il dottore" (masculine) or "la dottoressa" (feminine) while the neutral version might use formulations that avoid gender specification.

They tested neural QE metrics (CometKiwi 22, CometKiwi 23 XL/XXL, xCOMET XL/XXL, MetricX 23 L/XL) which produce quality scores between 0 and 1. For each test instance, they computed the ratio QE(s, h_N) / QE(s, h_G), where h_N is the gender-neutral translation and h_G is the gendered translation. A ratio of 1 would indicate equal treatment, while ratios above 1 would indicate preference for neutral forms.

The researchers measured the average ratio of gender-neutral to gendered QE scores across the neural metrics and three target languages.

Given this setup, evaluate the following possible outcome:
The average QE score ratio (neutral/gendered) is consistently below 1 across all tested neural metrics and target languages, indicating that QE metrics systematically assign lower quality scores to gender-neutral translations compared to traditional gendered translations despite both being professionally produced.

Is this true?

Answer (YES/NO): NO